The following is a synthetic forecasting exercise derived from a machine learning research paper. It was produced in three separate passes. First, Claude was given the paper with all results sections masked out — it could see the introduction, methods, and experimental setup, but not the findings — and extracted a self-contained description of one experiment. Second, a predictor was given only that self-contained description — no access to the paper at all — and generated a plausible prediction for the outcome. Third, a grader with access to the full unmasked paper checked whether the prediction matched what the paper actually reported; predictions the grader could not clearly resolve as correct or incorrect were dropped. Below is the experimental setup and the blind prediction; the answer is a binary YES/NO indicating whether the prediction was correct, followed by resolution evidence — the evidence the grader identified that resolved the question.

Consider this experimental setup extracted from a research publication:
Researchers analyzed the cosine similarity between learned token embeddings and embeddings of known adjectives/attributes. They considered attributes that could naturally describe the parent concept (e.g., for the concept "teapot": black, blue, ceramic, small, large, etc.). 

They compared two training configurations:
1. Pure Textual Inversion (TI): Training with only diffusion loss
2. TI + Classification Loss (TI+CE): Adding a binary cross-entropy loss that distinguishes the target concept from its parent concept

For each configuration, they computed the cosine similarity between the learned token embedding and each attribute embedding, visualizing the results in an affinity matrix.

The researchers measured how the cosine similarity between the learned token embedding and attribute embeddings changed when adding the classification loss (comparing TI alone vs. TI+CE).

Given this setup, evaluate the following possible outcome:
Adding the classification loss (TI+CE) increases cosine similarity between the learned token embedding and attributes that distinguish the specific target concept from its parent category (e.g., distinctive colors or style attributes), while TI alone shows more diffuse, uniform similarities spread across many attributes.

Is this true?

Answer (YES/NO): NO